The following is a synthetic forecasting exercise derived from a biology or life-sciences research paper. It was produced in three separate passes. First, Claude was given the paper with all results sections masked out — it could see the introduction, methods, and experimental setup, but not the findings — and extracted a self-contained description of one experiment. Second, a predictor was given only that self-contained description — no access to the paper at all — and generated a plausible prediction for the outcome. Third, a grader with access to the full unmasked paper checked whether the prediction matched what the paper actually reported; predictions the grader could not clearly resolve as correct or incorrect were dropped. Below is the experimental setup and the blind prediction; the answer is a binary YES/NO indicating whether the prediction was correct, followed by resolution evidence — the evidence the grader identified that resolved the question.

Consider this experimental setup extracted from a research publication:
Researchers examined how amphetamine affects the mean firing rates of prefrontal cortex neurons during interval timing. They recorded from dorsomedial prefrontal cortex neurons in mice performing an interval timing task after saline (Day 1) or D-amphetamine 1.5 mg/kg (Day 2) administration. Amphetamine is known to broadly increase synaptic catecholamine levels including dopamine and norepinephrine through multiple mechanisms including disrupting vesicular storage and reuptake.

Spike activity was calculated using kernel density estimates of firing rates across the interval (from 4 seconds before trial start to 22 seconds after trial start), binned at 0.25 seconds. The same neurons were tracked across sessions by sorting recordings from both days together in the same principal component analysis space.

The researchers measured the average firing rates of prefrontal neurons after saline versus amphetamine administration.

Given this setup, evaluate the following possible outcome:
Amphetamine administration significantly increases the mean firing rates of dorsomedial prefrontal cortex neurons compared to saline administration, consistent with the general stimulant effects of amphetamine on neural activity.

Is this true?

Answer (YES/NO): NO